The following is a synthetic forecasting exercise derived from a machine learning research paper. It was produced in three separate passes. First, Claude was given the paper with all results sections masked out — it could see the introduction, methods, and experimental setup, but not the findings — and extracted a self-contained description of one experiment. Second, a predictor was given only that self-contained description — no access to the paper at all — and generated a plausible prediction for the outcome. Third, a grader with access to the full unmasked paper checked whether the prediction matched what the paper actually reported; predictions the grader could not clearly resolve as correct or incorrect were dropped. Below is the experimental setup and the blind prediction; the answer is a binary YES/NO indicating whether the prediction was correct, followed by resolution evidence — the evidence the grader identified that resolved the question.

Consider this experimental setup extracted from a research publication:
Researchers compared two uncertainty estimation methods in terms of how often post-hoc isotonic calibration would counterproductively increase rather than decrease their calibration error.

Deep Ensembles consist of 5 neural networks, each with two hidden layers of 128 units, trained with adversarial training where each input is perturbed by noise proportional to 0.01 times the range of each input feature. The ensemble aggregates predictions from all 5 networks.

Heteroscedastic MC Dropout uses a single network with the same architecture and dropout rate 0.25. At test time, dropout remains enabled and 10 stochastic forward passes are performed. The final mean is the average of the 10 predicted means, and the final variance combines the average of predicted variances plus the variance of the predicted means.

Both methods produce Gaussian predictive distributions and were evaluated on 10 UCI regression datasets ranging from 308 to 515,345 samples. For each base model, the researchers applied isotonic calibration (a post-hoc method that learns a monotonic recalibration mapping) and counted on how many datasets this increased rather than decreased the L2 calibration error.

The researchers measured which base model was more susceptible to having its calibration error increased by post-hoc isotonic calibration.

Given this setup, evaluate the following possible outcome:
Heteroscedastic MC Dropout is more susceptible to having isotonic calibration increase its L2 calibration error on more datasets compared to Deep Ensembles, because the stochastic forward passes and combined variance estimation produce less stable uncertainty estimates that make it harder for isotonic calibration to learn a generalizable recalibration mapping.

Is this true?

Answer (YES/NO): NO